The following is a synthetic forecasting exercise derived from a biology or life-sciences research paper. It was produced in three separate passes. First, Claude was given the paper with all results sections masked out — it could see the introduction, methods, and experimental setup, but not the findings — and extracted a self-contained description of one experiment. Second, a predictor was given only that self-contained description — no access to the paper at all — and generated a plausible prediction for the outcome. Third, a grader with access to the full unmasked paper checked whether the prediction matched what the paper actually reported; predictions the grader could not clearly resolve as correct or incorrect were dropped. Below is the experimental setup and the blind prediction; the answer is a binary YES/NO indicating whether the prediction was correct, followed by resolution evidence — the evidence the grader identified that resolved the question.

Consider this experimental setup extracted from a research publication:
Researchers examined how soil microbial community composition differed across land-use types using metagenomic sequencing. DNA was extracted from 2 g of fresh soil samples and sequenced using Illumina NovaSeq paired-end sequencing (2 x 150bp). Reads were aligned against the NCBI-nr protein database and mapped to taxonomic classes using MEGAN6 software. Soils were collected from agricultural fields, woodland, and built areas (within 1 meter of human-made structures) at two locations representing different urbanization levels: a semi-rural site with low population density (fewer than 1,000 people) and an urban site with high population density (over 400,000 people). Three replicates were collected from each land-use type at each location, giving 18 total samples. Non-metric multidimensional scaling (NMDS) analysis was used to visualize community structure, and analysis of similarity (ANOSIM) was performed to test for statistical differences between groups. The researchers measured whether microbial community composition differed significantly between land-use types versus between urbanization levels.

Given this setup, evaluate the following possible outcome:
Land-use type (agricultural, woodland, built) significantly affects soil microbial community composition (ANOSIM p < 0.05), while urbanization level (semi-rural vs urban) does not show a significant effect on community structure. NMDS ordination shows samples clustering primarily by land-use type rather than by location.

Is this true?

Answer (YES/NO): NO